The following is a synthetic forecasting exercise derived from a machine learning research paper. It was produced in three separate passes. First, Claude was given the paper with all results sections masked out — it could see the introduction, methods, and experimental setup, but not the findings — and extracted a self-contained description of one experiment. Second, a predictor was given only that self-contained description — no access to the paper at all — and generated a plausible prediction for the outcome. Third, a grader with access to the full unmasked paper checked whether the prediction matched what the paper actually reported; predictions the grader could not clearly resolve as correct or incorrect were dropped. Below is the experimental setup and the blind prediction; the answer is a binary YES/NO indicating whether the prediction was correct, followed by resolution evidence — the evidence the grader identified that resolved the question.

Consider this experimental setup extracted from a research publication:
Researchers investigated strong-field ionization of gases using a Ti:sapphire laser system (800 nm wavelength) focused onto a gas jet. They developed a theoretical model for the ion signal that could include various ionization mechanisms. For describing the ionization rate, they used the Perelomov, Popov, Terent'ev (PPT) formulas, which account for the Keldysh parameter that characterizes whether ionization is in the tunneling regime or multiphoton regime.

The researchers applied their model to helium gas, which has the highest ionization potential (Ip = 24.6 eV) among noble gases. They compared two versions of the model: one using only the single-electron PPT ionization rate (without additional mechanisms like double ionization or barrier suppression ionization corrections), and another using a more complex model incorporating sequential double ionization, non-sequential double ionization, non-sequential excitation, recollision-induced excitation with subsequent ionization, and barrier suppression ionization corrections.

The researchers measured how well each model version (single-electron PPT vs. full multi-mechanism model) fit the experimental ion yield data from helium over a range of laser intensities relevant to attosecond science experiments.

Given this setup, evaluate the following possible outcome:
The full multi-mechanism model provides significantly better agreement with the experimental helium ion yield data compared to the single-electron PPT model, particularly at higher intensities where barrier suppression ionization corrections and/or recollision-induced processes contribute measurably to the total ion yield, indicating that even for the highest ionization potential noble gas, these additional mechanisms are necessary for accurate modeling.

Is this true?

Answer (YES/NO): NO